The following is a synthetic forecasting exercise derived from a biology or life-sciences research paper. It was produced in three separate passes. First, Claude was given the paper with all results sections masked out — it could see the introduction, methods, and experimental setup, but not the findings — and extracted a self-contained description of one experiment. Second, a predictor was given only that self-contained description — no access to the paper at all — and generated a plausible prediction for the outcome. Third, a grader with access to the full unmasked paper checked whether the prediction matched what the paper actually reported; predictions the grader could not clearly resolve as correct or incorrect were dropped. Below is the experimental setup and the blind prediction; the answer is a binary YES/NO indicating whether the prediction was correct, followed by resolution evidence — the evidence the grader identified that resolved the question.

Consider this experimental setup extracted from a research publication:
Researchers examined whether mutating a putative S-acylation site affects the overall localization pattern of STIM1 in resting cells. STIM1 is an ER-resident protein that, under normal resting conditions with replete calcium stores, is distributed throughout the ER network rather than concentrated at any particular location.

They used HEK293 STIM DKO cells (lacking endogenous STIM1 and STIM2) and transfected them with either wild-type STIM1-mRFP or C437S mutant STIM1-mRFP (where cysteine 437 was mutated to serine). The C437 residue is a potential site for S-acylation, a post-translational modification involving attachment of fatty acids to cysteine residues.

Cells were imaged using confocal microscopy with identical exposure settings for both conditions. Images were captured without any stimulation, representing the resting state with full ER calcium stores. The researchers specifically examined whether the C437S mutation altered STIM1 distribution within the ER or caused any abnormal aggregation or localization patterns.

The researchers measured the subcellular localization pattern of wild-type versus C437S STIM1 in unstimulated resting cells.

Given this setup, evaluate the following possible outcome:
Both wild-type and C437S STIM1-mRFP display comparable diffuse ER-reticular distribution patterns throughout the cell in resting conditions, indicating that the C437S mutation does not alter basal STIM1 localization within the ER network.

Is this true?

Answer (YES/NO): YES